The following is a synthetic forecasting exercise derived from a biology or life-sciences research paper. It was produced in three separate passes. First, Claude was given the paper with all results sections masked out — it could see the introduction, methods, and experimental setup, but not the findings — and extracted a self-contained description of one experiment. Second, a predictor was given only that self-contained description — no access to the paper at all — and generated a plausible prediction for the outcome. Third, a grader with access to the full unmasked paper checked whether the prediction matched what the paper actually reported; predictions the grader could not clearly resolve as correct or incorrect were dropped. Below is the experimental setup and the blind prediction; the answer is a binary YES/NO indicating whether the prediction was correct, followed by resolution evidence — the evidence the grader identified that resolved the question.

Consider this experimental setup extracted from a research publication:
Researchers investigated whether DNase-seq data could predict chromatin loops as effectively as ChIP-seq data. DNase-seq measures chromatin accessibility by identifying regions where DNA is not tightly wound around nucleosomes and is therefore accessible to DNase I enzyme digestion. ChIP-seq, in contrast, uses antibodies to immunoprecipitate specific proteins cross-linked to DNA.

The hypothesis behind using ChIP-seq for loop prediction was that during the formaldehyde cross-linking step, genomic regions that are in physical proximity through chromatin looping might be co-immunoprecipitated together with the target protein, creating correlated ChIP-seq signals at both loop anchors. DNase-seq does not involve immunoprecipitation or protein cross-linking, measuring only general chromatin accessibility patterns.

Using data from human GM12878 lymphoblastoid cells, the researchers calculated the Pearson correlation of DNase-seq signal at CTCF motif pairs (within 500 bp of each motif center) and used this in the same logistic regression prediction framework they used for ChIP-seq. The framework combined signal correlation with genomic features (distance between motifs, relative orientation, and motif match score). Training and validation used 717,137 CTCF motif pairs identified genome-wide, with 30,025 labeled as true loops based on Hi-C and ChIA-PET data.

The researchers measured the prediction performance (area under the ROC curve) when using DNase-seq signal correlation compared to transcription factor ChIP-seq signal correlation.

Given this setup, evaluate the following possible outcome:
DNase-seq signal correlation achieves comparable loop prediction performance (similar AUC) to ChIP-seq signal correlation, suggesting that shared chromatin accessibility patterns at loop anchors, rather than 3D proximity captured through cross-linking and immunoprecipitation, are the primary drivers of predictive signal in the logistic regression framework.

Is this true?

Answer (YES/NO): NO